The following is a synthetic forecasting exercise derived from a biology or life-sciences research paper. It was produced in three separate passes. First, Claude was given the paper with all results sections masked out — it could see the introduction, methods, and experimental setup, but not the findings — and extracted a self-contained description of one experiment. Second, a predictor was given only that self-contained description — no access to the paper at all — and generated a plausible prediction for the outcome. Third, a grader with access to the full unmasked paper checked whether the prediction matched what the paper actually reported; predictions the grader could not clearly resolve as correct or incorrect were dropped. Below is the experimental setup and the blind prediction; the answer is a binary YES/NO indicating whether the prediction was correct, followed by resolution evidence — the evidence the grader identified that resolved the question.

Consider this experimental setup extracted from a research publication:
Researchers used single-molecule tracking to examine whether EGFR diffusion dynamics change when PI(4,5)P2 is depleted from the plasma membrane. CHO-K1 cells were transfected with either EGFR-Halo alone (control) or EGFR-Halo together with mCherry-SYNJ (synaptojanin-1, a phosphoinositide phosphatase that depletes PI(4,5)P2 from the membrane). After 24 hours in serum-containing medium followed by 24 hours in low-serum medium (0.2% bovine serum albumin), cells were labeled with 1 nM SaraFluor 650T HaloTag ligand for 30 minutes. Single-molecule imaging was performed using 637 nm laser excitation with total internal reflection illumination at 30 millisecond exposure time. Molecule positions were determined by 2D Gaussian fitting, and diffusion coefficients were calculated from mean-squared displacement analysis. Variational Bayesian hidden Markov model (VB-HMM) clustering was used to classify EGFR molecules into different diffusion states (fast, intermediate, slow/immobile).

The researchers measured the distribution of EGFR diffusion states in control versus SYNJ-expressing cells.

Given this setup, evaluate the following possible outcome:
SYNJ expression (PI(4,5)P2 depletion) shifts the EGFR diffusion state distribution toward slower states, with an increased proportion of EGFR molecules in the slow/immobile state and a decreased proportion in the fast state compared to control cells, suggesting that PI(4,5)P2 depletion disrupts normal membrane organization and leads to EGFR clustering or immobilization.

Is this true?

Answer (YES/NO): NO